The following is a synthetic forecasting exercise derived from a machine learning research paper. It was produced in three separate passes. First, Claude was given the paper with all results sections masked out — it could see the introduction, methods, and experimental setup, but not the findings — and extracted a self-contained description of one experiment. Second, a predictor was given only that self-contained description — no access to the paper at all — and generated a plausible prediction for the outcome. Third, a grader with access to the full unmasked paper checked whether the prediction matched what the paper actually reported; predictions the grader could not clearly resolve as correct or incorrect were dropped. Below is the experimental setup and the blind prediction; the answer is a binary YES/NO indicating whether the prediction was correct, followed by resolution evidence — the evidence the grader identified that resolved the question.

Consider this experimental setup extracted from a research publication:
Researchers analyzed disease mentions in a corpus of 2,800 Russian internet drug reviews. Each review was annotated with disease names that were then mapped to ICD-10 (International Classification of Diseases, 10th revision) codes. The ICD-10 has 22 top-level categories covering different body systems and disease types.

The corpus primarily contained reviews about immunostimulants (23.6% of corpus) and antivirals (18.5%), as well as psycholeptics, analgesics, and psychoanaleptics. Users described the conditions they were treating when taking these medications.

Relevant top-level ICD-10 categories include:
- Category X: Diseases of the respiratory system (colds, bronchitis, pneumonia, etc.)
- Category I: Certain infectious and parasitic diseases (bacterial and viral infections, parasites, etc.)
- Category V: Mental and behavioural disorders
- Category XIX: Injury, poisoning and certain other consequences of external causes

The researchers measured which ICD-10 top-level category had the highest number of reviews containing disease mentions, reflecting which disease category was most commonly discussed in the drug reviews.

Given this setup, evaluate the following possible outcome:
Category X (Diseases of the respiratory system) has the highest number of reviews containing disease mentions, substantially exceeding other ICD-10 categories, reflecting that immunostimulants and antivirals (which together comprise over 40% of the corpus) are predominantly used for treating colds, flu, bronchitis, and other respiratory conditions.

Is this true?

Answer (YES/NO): YES